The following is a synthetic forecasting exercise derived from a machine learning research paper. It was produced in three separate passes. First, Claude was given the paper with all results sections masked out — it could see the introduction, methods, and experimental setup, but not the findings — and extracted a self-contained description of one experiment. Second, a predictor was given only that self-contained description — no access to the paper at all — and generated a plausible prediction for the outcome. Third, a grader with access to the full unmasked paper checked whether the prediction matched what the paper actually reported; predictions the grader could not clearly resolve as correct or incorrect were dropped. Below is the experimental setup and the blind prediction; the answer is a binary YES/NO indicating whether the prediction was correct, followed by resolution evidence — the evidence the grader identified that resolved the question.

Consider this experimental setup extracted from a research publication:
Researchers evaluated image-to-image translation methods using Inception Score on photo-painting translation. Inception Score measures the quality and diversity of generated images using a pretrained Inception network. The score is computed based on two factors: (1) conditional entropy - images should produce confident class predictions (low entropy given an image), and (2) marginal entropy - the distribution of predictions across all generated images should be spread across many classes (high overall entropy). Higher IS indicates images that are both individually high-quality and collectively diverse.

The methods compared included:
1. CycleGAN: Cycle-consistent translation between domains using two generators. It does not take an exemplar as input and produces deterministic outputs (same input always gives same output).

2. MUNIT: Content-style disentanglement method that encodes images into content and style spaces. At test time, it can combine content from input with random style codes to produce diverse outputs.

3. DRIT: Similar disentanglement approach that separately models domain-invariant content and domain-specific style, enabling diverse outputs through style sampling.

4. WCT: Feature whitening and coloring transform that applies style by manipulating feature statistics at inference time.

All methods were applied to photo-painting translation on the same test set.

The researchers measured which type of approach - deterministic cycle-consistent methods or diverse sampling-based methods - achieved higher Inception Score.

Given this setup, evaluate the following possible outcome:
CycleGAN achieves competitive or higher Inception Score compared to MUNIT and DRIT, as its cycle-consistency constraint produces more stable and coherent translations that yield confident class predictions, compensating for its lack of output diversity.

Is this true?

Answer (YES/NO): YES